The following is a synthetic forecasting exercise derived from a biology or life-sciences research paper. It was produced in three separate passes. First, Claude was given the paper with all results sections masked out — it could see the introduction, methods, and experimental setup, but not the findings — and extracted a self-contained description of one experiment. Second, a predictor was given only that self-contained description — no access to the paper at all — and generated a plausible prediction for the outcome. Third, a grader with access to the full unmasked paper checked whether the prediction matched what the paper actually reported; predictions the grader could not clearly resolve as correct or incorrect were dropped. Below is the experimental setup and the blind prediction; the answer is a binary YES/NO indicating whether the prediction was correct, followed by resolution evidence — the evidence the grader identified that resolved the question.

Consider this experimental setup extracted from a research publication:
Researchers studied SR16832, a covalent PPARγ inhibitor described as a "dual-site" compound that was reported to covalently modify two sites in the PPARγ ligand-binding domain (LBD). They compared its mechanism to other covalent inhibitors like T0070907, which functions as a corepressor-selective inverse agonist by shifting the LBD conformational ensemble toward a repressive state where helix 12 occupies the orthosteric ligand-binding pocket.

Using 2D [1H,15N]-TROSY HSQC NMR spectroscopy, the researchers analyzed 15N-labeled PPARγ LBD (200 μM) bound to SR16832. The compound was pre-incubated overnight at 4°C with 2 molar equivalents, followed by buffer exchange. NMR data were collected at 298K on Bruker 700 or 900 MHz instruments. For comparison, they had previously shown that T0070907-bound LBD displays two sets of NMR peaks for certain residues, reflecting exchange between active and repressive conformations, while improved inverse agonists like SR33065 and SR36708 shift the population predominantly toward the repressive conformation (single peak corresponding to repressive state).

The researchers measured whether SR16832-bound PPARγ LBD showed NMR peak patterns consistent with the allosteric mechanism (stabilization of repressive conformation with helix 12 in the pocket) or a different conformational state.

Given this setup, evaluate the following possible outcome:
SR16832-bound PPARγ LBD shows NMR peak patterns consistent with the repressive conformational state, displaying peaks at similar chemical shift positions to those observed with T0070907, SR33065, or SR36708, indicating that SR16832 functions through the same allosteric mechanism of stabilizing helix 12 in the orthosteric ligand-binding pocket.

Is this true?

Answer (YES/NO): NO